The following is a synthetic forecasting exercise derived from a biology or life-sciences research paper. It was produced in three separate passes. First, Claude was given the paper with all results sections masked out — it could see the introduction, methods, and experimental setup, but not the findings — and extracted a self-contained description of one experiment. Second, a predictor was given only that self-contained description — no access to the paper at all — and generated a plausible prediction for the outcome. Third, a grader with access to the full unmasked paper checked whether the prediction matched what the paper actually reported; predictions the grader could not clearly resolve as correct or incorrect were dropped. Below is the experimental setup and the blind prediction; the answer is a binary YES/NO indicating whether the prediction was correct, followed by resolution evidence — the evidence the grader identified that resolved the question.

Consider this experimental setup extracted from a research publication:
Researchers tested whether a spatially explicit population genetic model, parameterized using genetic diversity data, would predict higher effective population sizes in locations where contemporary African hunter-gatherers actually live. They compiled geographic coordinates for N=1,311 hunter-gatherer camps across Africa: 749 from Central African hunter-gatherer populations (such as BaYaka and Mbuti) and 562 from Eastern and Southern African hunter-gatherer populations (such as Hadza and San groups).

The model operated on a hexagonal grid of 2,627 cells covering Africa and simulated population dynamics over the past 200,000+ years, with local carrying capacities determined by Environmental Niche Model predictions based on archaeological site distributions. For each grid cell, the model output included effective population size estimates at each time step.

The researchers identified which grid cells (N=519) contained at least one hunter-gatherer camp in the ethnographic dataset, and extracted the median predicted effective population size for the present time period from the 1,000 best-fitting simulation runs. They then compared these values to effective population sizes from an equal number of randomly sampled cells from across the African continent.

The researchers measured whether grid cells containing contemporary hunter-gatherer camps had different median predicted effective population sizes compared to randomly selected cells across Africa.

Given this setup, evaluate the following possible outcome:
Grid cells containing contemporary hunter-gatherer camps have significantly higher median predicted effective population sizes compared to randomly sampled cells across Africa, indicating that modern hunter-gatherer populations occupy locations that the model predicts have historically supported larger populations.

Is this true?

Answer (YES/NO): YES